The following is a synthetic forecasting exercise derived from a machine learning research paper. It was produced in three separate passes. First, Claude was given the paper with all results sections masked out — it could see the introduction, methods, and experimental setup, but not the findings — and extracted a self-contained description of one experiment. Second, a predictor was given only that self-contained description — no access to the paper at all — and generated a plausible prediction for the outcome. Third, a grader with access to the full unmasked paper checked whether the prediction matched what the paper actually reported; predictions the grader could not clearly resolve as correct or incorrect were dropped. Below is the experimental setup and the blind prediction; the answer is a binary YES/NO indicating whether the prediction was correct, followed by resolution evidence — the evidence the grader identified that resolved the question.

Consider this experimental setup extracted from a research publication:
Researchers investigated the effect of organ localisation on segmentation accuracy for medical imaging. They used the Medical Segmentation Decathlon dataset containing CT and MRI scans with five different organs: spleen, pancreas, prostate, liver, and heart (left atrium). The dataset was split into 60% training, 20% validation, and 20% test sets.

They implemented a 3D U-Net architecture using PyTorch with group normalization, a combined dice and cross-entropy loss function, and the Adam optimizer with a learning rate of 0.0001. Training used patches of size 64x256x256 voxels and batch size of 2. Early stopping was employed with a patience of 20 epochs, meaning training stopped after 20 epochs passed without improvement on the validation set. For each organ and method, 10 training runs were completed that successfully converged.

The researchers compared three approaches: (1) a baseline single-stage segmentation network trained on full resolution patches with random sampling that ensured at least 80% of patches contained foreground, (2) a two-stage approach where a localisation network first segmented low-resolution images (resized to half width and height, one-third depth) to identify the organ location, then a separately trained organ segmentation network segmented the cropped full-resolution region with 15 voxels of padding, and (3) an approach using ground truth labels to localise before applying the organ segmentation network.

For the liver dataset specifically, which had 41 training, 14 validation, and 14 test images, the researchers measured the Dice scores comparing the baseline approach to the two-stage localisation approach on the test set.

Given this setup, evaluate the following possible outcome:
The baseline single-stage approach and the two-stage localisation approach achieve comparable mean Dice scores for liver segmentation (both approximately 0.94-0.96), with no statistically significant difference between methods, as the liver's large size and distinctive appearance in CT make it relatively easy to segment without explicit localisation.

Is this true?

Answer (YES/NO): NO